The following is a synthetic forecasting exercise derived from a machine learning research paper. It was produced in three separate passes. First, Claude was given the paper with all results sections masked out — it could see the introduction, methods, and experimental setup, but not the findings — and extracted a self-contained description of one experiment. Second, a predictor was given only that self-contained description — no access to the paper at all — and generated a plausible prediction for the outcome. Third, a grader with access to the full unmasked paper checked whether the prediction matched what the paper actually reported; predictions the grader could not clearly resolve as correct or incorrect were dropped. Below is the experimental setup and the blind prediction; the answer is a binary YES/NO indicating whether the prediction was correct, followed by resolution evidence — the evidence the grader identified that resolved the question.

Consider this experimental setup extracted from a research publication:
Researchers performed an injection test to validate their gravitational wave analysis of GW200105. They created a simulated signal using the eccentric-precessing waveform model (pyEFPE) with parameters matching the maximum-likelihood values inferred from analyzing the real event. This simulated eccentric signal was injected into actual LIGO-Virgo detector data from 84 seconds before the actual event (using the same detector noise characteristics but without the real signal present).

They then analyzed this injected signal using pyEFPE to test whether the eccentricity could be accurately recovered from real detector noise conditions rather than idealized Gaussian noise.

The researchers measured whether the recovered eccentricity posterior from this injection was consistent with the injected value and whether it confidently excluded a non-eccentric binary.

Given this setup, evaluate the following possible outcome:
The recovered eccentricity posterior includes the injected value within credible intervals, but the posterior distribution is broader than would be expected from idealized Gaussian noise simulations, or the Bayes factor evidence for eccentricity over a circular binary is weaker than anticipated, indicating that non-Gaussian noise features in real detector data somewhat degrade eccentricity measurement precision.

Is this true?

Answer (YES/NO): NO